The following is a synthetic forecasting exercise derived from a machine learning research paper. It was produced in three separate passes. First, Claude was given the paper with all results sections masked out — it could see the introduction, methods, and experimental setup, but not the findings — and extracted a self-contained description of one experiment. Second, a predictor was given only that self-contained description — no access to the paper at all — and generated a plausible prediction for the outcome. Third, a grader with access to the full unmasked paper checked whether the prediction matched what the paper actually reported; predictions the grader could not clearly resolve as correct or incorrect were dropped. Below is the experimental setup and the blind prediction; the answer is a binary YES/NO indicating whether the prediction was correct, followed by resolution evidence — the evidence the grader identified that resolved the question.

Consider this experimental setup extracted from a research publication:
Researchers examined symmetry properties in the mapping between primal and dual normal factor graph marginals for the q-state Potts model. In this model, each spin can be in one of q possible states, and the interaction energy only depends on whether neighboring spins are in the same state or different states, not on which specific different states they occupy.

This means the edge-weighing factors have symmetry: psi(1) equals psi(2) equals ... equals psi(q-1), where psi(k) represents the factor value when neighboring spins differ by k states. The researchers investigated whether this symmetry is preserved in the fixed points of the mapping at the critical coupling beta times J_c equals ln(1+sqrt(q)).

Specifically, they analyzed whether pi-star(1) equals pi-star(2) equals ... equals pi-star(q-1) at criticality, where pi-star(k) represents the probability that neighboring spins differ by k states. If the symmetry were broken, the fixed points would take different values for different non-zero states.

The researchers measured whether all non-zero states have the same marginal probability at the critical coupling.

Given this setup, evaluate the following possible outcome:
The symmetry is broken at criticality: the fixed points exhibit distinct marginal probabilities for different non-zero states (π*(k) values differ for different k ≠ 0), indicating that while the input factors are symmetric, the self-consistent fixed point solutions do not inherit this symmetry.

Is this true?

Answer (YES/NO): NO